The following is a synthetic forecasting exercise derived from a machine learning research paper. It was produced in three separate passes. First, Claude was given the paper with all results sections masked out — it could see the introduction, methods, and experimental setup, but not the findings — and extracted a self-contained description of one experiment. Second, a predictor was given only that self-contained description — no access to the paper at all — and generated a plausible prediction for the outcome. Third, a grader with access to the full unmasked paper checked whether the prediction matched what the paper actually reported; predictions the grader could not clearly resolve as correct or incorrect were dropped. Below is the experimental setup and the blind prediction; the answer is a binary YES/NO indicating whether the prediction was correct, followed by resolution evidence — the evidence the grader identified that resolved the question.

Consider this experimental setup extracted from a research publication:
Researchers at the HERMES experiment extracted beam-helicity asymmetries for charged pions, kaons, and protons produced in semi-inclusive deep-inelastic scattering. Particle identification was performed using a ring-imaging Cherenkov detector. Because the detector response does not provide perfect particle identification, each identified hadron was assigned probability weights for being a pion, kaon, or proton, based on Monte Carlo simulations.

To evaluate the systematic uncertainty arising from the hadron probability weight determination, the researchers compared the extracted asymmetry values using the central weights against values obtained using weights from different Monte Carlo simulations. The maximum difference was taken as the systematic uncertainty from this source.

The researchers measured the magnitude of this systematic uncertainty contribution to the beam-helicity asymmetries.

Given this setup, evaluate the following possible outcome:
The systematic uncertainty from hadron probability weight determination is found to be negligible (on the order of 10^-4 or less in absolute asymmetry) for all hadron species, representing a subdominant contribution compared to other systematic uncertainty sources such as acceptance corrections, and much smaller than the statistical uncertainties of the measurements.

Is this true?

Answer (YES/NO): NO